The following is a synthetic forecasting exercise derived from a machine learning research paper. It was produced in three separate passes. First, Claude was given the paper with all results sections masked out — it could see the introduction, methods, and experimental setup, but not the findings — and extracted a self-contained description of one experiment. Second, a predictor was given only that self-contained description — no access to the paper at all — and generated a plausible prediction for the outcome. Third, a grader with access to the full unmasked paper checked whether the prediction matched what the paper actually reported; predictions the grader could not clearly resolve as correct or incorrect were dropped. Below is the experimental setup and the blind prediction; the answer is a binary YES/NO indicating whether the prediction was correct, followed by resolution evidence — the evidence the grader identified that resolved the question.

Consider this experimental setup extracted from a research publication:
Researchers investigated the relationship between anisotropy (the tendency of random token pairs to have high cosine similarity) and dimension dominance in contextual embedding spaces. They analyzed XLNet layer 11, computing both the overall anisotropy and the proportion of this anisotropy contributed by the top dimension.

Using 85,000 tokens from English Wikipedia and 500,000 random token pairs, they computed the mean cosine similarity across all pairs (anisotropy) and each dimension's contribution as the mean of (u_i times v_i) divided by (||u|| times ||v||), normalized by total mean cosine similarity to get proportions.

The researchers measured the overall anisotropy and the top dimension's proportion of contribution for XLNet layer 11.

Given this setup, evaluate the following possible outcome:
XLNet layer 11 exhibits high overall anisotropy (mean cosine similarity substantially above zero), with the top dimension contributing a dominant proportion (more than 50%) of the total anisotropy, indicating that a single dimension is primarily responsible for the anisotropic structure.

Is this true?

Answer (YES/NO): YES